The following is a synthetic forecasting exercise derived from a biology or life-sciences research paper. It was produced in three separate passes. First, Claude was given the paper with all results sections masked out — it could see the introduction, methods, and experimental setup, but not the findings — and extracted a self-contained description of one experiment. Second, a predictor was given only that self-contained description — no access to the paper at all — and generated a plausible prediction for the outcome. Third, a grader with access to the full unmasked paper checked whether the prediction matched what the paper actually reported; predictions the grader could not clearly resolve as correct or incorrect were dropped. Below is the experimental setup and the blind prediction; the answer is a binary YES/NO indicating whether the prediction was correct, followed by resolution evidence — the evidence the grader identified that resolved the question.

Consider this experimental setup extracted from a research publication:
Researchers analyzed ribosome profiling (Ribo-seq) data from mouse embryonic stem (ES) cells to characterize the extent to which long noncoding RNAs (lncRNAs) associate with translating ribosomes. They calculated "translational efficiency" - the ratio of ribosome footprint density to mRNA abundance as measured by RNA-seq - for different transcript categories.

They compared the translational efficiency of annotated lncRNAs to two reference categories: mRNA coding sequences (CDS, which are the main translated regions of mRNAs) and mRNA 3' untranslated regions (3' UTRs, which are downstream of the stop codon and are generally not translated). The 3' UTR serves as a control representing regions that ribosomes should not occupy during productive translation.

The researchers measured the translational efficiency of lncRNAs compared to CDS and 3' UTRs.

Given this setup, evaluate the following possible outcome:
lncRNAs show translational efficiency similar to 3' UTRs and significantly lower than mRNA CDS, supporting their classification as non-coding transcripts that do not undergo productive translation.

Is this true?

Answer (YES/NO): NO